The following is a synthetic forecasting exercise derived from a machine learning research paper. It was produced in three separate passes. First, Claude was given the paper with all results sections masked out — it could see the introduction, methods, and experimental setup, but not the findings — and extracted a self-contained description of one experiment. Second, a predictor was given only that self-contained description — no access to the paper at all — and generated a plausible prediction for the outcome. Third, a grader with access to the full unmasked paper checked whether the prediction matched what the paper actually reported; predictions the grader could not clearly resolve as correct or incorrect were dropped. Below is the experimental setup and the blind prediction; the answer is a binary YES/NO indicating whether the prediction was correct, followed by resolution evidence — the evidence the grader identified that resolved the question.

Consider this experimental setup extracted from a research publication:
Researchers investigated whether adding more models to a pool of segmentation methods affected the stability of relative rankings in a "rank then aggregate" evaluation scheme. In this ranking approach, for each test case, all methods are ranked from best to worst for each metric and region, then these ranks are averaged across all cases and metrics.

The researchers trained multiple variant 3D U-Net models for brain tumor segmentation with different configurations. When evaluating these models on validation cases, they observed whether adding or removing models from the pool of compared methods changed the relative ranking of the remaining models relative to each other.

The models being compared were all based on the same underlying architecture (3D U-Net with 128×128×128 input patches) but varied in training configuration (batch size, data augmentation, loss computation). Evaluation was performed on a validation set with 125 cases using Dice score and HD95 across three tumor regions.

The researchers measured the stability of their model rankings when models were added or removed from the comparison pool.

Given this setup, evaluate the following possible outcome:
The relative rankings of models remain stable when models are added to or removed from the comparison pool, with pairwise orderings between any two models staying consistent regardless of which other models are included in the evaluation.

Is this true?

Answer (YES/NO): NO